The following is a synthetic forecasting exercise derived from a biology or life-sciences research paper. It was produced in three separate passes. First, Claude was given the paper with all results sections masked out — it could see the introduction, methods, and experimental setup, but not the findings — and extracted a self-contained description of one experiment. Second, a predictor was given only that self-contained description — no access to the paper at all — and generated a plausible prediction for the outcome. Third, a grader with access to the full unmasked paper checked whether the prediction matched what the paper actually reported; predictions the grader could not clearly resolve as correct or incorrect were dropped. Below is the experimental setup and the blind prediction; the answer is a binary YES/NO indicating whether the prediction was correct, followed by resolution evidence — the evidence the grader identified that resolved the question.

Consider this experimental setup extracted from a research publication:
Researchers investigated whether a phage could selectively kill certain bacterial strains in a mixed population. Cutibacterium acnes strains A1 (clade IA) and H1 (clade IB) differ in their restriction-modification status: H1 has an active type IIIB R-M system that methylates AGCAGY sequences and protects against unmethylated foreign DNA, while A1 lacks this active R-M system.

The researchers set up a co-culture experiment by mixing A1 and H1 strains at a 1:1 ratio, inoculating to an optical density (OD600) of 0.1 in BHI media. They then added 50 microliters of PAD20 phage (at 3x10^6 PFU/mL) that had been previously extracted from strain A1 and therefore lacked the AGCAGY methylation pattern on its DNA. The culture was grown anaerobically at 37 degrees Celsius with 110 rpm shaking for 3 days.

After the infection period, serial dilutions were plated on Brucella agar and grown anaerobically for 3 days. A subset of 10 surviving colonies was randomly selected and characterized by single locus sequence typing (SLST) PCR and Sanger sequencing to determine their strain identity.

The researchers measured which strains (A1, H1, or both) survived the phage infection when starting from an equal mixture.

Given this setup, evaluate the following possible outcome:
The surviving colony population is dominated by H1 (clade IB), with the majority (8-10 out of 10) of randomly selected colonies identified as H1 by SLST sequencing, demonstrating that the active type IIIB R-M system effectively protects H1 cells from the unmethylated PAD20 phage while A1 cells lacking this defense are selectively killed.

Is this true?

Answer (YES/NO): YES